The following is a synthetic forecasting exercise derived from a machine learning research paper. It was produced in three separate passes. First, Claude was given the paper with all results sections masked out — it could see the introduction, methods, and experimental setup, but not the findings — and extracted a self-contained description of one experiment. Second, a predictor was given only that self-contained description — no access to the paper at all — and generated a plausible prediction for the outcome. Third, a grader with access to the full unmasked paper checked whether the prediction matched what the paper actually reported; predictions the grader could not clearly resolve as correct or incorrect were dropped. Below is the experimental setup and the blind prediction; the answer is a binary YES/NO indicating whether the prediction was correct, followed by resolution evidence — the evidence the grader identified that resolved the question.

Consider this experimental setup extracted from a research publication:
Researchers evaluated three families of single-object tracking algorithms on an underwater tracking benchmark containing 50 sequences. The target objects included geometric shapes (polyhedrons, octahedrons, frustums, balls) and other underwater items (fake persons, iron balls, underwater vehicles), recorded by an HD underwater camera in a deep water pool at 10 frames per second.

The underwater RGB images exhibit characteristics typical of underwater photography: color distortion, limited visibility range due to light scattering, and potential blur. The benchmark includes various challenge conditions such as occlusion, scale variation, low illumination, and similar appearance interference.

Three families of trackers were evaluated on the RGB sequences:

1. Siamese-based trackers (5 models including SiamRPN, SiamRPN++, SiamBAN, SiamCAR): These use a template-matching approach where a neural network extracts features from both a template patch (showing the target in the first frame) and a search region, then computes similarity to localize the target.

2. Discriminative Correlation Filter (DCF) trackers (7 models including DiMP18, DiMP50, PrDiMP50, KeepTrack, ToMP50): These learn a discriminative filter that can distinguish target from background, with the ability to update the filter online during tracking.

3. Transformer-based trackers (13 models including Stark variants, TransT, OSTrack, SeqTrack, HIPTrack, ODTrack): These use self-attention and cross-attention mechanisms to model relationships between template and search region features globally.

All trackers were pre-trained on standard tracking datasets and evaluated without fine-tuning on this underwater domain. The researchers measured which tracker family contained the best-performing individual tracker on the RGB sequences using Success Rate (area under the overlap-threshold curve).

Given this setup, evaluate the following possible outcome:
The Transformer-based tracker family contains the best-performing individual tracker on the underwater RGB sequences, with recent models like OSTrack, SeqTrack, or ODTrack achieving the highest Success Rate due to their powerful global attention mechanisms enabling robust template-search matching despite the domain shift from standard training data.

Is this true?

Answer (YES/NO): NO